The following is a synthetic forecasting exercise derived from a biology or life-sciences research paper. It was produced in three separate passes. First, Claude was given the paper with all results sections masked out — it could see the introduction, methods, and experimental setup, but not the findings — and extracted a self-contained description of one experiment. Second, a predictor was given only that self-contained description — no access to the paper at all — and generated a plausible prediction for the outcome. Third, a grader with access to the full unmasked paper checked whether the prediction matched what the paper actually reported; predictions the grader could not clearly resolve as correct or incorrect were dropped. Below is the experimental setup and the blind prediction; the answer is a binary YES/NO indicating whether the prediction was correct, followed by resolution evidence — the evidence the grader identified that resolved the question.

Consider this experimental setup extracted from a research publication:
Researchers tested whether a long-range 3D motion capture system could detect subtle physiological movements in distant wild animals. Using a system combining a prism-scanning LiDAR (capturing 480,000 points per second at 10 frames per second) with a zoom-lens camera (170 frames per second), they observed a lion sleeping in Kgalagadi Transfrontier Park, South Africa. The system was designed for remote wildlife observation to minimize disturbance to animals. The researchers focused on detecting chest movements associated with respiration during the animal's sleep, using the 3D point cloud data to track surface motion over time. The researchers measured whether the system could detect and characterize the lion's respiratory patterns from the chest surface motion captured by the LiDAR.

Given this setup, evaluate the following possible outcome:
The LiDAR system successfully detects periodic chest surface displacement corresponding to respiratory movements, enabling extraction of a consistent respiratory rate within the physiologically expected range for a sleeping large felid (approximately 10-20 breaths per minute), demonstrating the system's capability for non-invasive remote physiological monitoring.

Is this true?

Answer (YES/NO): NO